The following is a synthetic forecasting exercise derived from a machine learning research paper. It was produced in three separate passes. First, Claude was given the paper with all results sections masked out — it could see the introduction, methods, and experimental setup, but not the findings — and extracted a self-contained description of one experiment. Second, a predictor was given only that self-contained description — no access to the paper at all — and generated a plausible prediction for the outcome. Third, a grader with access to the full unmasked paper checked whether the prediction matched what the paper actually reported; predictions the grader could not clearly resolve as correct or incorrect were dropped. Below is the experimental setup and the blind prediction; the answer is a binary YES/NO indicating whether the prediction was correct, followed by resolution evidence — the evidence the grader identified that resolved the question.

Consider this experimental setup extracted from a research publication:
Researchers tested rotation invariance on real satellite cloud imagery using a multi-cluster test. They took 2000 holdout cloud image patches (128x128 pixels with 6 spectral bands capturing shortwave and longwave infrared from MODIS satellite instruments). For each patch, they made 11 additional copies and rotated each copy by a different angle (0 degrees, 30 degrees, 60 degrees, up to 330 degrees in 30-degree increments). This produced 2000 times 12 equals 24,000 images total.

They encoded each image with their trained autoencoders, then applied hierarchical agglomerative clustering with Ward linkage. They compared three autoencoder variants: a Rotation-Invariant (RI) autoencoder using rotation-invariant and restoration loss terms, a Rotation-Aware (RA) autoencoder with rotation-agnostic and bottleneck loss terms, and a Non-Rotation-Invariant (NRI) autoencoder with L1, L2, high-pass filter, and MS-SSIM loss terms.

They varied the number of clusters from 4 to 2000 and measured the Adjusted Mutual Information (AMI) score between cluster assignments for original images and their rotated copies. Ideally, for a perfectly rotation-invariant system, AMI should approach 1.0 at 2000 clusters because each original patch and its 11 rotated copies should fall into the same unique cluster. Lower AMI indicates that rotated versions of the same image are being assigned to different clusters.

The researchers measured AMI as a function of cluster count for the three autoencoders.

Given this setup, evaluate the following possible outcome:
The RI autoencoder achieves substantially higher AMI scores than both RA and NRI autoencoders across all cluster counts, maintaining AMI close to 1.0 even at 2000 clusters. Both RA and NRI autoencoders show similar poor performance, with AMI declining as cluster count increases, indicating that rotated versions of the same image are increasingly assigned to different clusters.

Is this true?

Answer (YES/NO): NO